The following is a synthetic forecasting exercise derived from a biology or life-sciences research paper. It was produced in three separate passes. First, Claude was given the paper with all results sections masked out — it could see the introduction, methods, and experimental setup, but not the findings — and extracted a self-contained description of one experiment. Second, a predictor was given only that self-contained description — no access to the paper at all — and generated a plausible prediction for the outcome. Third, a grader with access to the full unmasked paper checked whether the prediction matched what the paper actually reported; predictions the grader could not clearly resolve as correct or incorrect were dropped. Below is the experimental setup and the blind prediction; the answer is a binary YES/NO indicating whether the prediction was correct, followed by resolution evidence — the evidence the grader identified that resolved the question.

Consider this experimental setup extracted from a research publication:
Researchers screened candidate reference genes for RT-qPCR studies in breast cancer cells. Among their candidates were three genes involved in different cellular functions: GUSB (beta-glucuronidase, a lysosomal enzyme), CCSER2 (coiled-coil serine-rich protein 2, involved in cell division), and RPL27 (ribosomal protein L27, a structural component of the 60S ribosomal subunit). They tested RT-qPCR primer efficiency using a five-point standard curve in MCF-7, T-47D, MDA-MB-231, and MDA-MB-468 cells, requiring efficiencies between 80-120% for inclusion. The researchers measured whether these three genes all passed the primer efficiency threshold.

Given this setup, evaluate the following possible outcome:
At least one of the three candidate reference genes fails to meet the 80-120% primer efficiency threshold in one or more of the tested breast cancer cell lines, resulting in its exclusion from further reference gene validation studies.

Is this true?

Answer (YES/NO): YES